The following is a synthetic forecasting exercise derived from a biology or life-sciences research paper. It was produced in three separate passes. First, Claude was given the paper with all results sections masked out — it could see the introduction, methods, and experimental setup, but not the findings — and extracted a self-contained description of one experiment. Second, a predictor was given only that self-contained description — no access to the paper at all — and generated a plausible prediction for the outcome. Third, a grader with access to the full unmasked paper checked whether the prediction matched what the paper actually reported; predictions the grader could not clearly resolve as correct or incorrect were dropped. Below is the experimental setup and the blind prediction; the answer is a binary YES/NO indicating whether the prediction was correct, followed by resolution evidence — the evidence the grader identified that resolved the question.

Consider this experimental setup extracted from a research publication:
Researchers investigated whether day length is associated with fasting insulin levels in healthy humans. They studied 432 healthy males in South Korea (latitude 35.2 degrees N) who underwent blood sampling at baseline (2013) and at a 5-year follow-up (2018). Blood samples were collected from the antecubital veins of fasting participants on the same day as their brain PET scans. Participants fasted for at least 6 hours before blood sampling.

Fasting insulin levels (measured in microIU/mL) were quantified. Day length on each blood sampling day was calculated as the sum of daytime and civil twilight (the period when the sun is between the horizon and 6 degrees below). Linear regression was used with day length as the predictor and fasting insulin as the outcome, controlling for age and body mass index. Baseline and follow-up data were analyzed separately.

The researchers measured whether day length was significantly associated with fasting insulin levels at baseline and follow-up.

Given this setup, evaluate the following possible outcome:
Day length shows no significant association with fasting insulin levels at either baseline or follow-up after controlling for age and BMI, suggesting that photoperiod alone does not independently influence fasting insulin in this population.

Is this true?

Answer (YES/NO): YES